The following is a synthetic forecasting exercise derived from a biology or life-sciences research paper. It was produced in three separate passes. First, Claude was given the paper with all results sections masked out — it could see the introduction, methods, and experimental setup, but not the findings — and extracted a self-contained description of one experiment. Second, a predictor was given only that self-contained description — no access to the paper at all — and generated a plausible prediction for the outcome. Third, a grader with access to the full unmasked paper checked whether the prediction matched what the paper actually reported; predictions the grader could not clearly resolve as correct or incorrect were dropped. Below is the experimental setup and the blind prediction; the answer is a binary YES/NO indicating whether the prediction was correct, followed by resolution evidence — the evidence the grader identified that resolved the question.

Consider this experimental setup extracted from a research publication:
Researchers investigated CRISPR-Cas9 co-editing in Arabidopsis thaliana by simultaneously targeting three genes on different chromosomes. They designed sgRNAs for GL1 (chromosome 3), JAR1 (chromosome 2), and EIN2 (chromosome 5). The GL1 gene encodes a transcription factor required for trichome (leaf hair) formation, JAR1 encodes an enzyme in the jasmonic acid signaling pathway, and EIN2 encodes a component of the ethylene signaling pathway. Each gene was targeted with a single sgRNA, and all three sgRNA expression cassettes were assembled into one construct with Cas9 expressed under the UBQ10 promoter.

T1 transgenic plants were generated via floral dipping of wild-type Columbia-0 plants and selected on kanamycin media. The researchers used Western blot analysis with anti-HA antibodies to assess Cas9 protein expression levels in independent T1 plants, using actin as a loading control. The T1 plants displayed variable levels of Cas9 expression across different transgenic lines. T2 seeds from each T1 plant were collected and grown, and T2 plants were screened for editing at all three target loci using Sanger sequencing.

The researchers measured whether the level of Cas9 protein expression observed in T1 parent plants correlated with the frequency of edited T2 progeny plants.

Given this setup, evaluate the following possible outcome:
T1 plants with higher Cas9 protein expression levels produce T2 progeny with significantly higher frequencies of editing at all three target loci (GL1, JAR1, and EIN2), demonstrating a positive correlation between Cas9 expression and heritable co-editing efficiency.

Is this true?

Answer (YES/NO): NO